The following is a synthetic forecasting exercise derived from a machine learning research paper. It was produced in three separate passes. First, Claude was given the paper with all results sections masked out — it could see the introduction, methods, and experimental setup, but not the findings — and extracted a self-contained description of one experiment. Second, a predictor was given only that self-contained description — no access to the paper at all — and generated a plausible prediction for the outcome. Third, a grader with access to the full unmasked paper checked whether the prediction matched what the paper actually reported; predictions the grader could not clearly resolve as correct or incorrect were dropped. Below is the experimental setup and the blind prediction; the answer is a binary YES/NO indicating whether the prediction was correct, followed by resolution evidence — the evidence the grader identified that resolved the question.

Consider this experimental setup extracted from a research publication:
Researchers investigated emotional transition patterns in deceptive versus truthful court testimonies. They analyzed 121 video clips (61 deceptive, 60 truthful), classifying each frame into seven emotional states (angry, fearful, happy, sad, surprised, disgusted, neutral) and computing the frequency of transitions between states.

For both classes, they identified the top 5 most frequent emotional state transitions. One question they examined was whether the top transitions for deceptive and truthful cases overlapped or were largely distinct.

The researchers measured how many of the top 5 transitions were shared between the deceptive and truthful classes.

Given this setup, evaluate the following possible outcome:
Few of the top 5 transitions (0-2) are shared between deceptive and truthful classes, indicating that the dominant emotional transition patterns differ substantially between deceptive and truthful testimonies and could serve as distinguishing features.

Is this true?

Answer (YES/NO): YES